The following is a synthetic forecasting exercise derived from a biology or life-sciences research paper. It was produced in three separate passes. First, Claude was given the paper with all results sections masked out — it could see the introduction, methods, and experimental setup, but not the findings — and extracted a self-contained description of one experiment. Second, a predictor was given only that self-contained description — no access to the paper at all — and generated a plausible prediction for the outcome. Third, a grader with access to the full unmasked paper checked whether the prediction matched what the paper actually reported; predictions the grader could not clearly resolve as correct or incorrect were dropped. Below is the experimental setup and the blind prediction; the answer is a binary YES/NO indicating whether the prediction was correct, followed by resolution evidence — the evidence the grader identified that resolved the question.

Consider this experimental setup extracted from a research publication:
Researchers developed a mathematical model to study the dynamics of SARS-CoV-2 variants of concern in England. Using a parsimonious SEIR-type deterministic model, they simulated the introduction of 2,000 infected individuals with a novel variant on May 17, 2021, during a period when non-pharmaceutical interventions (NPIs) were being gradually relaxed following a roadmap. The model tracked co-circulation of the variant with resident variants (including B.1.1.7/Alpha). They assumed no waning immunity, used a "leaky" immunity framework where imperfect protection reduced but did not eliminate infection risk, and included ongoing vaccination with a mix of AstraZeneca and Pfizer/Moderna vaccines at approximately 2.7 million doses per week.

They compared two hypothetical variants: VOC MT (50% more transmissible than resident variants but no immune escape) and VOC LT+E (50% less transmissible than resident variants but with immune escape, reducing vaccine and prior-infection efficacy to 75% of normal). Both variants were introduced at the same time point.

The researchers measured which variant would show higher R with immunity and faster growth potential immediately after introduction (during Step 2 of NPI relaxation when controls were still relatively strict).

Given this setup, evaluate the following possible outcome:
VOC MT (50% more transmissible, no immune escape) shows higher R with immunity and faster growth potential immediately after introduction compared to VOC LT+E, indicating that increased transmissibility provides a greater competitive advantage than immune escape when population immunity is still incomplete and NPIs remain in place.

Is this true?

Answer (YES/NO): YES